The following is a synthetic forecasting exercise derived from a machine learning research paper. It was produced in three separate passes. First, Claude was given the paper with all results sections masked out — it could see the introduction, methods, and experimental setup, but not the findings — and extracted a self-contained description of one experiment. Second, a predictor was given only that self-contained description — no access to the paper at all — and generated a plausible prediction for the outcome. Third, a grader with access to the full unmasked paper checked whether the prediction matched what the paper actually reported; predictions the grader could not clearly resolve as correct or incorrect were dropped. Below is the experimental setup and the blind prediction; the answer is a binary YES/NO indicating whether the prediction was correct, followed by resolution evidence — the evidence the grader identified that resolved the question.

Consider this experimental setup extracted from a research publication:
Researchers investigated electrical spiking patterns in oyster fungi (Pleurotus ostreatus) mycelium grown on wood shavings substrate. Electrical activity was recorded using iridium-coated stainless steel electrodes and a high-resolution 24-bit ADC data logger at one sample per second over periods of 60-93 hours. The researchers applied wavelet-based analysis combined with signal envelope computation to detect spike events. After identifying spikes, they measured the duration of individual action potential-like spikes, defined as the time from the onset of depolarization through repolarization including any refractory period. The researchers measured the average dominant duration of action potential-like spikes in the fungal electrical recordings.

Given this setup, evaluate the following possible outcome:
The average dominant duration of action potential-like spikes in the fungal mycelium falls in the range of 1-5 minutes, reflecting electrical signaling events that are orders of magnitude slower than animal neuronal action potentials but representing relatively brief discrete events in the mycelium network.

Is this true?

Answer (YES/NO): NO